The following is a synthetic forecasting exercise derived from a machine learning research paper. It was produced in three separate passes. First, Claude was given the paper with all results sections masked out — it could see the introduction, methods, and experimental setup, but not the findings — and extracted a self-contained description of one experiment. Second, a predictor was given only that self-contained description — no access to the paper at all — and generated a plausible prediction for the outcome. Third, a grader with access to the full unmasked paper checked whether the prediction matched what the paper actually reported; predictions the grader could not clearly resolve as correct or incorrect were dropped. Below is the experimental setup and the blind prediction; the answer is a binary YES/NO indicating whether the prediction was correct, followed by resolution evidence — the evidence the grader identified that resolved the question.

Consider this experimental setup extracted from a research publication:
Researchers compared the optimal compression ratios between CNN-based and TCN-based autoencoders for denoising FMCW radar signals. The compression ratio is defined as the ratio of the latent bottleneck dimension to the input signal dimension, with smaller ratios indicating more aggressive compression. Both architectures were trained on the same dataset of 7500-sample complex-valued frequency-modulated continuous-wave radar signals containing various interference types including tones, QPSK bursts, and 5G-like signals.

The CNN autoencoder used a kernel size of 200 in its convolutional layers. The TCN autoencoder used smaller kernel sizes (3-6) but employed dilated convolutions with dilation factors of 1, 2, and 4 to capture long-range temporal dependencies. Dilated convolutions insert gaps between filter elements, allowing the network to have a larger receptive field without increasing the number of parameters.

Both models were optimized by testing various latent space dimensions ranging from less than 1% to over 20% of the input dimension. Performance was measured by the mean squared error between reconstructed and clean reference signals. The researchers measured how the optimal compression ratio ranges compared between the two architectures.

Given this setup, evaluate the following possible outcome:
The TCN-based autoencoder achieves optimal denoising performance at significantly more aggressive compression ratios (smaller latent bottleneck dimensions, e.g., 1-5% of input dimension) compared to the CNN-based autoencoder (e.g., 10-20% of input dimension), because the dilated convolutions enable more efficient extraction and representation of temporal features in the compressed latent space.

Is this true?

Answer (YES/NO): YES